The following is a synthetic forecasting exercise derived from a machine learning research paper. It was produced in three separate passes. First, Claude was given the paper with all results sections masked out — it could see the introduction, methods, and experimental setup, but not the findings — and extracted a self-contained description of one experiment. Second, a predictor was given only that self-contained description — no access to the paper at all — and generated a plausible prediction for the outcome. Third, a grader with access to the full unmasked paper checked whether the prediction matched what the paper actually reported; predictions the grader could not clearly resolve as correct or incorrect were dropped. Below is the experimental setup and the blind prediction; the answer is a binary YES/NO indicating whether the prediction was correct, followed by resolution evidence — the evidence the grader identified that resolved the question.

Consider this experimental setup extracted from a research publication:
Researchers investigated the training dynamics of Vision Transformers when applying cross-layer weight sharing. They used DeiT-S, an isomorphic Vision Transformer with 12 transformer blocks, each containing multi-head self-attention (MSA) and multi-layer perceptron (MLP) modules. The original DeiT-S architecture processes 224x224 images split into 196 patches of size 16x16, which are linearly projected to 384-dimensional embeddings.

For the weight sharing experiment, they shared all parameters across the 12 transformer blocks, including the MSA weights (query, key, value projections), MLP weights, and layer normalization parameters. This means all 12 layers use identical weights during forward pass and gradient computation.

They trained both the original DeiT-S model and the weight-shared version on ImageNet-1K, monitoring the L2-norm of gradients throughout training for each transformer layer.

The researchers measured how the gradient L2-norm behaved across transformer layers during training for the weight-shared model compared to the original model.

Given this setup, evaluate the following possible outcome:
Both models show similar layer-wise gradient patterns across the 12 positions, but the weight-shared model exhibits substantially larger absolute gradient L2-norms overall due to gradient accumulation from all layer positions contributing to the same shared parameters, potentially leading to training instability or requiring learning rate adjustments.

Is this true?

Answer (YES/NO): NO